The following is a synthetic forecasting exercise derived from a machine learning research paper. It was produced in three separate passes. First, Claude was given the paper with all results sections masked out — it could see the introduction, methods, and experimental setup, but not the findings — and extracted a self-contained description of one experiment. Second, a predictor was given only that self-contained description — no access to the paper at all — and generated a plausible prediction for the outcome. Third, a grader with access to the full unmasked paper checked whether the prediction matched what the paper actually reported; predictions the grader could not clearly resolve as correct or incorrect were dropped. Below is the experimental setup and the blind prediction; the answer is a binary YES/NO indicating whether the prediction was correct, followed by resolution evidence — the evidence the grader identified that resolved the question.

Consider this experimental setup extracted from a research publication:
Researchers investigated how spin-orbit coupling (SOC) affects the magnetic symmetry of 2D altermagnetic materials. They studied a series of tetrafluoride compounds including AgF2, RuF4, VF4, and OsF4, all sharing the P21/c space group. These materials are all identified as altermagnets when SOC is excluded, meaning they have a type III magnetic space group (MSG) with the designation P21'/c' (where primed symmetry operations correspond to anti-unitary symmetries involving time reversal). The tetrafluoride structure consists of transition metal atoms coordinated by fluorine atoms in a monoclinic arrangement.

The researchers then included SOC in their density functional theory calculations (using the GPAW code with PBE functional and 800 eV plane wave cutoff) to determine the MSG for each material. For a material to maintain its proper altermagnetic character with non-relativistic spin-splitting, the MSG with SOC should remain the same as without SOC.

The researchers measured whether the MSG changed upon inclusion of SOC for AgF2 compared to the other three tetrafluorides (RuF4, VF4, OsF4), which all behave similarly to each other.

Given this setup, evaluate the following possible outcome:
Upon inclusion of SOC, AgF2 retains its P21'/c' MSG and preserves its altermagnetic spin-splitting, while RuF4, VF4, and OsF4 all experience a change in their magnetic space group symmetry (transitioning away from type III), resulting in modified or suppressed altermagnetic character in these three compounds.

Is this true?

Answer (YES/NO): YES